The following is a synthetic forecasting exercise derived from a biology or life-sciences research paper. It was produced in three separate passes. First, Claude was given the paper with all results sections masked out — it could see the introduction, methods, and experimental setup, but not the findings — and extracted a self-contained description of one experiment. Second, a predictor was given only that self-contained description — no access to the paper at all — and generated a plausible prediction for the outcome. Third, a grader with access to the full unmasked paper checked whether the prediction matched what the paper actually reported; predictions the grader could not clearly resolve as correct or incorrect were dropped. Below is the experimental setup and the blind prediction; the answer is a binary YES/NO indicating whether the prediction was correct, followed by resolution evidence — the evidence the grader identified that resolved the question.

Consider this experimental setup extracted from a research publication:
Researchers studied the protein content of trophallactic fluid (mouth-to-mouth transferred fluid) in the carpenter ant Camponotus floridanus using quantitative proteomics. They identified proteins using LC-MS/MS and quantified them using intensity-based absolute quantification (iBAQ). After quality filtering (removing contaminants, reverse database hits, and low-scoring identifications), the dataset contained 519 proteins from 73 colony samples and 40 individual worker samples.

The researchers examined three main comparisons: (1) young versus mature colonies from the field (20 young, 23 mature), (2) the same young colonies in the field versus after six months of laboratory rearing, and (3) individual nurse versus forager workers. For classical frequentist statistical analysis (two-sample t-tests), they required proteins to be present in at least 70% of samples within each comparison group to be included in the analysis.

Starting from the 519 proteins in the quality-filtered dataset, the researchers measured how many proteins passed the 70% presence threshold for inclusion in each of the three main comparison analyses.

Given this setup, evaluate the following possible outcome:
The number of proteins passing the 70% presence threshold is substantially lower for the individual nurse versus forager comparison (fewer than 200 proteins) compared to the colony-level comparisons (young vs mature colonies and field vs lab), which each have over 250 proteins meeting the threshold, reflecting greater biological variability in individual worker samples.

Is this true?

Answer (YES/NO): NO